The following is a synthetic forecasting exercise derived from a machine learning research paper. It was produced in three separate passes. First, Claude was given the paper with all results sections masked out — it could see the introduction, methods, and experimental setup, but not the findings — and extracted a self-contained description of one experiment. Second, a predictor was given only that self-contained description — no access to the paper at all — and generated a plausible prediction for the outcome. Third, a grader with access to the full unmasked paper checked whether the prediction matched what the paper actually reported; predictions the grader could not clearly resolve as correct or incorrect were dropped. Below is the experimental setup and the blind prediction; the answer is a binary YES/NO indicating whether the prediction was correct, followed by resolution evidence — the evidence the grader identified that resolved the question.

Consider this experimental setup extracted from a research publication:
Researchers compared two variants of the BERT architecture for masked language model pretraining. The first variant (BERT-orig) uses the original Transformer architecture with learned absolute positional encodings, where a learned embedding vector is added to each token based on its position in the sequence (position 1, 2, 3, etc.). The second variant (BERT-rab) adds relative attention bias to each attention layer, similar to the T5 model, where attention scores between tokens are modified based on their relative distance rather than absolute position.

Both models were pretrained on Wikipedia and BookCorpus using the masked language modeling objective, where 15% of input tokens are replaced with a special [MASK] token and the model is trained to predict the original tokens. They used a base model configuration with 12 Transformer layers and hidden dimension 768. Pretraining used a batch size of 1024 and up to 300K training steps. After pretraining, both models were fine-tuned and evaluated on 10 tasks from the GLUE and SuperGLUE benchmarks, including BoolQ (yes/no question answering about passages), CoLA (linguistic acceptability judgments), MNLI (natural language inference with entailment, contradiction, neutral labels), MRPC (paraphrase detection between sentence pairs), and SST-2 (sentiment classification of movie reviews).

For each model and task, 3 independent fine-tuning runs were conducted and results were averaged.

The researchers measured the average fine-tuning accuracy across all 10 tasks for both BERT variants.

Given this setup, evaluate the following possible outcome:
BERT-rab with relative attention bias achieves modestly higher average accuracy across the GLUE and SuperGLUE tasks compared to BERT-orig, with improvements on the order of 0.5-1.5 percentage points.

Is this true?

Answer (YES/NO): NO